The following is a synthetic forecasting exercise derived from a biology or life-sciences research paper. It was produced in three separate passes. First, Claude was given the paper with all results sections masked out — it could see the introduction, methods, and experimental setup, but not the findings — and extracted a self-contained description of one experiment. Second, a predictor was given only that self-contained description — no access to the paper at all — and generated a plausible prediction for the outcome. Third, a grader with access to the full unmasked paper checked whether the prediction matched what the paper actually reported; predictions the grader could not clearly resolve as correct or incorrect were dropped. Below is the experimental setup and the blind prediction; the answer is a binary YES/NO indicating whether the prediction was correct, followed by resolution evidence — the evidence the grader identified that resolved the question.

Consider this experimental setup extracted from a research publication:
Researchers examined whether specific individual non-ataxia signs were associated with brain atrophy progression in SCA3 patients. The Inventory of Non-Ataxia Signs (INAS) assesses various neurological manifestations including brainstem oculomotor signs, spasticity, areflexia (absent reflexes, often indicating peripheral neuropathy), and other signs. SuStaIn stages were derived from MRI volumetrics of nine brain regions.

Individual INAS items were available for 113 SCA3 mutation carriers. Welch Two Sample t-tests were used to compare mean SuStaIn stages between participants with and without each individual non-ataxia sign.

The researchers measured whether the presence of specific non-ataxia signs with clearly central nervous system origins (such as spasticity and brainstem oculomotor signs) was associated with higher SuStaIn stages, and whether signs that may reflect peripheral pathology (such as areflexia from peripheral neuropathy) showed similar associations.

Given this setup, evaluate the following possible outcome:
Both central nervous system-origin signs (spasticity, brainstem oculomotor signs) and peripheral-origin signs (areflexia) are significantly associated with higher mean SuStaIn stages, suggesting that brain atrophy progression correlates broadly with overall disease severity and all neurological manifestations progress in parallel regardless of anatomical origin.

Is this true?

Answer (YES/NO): NO